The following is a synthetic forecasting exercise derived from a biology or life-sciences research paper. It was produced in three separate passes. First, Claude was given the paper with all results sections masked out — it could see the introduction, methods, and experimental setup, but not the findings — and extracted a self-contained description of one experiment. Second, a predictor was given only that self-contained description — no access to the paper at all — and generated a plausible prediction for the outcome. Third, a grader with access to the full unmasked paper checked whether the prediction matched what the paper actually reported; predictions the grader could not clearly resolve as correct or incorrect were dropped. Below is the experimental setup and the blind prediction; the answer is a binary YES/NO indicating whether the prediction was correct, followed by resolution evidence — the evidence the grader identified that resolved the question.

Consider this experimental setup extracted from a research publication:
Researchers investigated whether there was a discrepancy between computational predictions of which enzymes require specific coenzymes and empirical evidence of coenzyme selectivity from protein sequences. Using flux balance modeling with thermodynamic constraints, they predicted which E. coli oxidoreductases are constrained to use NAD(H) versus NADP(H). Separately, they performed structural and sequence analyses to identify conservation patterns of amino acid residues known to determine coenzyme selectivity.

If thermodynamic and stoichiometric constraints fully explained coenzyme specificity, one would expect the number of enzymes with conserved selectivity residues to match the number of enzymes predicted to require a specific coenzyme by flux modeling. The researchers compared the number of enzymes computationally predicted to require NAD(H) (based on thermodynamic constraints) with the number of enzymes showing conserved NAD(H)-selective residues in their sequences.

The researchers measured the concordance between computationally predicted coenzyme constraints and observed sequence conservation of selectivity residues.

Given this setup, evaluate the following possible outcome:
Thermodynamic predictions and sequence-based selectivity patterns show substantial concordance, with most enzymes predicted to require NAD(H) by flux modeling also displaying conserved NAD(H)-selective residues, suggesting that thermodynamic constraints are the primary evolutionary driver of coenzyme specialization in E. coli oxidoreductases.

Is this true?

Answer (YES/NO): NO